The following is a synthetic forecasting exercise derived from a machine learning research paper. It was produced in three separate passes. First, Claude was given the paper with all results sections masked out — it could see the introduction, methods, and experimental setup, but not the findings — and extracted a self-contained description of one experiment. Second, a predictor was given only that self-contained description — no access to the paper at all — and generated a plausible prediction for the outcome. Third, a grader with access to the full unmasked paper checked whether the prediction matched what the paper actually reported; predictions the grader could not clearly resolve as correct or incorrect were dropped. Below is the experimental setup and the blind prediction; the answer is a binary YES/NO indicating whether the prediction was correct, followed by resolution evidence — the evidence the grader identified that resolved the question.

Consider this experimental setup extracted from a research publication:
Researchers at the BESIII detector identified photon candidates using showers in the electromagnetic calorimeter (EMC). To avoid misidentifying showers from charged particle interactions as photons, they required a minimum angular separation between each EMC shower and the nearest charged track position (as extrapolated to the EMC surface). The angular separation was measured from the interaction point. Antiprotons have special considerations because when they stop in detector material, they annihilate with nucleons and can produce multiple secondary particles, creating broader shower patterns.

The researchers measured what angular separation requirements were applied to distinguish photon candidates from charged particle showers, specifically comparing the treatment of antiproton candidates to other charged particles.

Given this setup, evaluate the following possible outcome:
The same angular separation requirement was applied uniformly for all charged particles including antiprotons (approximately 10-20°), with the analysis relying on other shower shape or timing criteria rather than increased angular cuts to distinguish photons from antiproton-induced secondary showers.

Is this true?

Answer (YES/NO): NO